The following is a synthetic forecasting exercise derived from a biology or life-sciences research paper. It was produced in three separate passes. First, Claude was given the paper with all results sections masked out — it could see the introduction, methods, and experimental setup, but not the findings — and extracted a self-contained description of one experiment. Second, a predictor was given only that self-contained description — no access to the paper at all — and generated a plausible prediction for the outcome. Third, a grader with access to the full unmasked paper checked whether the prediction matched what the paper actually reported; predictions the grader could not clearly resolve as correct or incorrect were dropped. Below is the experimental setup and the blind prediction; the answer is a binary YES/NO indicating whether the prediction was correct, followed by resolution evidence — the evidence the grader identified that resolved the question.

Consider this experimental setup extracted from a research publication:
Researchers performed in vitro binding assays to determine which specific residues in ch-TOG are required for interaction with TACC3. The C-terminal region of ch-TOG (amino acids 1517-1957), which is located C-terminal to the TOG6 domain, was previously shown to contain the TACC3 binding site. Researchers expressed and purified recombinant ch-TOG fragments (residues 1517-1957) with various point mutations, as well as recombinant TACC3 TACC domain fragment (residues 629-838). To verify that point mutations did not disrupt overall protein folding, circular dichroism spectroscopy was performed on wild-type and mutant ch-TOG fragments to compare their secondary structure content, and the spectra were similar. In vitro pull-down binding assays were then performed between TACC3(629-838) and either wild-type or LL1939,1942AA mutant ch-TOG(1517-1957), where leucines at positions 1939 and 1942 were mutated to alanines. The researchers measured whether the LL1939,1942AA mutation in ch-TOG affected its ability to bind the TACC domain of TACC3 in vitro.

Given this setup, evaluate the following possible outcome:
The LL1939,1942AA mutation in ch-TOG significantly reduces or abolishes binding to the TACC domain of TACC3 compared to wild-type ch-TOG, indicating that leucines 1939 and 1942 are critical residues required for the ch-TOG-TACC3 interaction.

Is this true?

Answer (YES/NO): YES